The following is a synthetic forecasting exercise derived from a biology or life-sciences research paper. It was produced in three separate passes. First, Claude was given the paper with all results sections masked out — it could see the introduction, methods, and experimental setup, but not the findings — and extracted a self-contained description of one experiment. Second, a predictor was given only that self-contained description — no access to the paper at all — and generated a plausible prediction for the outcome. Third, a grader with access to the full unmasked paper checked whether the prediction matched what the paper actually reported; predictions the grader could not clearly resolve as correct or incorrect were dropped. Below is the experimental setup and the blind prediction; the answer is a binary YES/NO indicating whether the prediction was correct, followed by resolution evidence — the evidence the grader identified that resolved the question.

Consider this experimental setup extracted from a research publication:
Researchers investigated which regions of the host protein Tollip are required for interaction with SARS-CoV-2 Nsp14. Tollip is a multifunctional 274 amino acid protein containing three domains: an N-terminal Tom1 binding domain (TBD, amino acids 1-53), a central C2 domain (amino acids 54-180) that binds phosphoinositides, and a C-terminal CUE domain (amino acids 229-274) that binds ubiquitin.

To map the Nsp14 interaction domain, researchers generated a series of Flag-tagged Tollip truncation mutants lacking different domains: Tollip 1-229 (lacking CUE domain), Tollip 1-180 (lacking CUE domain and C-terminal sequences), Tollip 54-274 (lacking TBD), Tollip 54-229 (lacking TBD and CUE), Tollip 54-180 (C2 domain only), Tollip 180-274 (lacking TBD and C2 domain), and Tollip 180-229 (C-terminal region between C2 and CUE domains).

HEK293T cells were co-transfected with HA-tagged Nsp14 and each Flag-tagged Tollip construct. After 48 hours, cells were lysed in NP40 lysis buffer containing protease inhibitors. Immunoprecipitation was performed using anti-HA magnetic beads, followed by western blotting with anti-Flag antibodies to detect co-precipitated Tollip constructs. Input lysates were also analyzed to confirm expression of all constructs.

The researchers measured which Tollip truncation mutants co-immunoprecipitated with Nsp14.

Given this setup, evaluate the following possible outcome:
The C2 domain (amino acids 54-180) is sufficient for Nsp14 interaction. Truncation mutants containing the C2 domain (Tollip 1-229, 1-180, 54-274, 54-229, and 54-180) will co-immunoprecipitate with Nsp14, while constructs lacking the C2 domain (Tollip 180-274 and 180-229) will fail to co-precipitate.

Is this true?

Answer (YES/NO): NO